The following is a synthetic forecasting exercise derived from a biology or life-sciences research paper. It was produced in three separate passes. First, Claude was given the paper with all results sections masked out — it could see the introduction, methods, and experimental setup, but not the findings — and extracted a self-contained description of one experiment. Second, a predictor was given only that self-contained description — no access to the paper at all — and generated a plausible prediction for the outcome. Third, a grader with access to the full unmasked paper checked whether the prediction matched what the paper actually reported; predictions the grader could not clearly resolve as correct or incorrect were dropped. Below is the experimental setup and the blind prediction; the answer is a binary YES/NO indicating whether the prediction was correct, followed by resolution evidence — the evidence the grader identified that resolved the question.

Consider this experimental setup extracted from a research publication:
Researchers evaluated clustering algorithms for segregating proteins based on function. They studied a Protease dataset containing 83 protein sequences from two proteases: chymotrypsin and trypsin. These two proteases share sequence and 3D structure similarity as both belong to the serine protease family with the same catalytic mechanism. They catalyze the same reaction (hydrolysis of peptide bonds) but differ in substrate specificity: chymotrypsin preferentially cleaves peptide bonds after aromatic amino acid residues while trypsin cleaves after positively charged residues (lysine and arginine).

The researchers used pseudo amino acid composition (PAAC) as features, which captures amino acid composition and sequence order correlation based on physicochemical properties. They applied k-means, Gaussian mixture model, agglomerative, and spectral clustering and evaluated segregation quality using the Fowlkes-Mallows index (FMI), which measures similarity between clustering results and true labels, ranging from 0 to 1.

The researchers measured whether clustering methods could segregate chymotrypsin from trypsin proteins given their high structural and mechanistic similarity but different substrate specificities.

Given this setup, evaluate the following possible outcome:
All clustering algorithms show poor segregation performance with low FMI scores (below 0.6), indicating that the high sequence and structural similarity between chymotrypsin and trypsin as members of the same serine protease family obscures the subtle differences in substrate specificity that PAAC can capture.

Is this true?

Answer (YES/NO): YES